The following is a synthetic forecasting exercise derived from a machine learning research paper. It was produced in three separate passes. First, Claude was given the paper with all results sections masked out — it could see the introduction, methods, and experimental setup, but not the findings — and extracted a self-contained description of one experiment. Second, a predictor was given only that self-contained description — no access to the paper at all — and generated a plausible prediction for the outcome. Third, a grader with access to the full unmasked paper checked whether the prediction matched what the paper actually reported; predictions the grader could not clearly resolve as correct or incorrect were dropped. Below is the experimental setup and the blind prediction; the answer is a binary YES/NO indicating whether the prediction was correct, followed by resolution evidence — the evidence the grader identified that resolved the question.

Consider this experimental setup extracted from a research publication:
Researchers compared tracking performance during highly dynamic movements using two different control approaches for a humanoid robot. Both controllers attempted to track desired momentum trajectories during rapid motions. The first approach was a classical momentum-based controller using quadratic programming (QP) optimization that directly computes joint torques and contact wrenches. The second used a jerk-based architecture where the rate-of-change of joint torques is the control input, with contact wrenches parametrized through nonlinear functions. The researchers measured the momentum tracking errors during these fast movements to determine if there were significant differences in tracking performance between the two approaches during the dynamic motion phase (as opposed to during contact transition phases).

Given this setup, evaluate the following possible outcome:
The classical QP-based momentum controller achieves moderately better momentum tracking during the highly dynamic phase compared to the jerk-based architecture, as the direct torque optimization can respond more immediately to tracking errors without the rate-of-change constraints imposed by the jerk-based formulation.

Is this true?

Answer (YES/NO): NO